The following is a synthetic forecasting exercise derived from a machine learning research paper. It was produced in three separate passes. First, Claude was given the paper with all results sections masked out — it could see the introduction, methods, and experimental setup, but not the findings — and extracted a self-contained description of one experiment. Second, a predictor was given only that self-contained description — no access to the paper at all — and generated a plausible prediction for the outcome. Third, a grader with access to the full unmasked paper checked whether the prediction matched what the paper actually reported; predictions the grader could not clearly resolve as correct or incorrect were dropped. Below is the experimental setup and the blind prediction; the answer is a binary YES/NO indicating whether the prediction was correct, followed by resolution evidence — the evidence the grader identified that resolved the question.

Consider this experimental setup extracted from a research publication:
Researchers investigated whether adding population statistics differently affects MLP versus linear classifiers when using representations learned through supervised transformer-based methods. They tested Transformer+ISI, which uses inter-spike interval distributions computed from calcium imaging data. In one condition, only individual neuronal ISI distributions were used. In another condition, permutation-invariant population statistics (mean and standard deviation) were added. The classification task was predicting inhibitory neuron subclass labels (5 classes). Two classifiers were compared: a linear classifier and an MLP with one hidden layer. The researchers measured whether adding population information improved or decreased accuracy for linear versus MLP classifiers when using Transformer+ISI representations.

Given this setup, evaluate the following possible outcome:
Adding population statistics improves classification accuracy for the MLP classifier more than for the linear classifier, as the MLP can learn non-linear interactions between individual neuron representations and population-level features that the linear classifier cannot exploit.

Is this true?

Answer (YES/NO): NO